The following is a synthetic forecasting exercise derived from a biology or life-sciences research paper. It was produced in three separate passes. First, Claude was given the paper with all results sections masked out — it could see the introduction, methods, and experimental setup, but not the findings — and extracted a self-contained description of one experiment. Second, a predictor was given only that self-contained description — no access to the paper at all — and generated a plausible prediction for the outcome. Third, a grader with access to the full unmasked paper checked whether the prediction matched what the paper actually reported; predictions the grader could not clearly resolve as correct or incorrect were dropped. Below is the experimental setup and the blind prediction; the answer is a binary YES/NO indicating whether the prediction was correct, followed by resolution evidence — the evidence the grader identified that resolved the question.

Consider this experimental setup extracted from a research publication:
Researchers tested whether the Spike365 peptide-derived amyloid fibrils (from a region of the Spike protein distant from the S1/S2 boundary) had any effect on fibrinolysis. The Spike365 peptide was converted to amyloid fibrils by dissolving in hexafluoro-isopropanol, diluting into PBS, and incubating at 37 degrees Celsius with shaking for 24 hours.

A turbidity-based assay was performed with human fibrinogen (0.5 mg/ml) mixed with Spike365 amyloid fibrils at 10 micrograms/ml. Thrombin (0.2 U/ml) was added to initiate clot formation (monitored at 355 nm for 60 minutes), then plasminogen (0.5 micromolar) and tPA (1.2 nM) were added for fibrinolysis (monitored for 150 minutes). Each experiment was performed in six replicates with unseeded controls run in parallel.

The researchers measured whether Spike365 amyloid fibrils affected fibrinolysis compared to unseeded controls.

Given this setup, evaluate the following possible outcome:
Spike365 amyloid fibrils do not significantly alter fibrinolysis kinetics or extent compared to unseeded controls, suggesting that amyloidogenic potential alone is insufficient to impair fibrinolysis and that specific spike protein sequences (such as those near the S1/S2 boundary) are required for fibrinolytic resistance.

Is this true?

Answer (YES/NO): NO